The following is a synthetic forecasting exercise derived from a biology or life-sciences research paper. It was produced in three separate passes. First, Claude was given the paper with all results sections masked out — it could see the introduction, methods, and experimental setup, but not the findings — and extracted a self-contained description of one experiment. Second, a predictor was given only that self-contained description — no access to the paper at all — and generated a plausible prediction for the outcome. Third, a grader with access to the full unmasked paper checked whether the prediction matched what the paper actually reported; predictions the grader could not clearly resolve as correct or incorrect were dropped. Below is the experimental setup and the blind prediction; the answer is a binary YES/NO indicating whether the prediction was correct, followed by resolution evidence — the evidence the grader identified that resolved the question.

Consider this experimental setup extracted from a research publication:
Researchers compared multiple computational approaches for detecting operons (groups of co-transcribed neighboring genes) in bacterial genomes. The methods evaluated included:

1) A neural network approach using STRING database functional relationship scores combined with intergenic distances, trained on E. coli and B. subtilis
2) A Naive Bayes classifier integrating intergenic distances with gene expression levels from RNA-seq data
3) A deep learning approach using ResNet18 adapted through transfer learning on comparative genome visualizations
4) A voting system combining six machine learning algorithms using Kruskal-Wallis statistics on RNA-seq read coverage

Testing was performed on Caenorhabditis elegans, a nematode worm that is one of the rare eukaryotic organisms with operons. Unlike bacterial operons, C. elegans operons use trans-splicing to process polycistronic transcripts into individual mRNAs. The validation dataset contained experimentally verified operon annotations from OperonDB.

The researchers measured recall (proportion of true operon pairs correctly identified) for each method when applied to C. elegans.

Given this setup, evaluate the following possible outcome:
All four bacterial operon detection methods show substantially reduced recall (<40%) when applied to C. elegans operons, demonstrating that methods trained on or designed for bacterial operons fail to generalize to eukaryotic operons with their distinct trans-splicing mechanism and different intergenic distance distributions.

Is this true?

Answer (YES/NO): NO